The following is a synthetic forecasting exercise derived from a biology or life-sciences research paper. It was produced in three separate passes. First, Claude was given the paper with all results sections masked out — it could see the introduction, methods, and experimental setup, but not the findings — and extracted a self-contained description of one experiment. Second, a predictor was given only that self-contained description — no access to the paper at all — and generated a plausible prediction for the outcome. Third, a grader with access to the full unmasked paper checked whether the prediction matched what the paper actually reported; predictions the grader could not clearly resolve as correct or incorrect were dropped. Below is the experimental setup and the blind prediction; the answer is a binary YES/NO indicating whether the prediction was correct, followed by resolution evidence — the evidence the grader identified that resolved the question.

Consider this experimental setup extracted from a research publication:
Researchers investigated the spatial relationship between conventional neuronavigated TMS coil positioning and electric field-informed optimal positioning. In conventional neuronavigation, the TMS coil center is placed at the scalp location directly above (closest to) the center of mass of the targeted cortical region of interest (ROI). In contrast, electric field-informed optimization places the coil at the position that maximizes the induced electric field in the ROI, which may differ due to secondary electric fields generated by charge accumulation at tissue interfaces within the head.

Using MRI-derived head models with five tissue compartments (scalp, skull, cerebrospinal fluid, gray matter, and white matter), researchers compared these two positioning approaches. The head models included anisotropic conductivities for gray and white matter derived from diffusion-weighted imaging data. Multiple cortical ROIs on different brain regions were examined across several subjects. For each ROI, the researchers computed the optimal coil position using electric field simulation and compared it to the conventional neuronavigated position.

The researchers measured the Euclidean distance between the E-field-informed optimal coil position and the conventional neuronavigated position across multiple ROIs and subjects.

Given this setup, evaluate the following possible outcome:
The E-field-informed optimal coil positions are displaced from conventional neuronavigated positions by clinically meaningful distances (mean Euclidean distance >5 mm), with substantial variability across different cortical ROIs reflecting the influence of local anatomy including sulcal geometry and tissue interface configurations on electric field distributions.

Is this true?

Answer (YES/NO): YES